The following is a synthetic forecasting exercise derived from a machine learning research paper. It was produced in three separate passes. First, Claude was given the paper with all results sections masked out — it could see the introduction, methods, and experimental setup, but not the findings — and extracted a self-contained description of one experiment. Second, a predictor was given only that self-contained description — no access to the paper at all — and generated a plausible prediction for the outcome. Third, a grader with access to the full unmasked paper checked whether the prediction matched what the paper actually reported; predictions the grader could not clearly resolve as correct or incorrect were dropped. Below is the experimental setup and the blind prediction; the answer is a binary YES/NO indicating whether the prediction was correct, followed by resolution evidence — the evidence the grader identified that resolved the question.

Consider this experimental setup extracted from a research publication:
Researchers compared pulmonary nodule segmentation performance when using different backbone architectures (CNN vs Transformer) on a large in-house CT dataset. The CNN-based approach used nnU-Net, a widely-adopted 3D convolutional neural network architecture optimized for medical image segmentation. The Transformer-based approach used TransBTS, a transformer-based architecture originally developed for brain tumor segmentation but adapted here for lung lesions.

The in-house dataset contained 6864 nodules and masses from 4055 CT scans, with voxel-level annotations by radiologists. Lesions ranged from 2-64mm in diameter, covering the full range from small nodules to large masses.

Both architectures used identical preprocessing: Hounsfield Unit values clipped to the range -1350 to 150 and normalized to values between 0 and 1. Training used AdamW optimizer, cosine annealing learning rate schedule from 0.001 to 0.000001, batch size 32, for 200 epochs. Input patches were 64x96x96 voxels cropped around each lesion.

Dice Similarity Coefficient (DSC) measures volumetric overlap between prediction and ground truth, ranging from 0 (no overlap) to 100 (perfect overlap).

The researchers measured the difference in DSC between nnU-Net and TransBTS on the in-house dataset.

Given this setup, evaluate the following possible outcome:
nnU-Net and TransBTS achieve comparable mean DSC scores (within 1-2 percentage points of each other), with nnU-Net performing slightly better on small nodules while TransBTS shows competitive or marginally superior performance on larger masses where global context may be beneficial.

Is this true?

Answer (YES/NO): NO